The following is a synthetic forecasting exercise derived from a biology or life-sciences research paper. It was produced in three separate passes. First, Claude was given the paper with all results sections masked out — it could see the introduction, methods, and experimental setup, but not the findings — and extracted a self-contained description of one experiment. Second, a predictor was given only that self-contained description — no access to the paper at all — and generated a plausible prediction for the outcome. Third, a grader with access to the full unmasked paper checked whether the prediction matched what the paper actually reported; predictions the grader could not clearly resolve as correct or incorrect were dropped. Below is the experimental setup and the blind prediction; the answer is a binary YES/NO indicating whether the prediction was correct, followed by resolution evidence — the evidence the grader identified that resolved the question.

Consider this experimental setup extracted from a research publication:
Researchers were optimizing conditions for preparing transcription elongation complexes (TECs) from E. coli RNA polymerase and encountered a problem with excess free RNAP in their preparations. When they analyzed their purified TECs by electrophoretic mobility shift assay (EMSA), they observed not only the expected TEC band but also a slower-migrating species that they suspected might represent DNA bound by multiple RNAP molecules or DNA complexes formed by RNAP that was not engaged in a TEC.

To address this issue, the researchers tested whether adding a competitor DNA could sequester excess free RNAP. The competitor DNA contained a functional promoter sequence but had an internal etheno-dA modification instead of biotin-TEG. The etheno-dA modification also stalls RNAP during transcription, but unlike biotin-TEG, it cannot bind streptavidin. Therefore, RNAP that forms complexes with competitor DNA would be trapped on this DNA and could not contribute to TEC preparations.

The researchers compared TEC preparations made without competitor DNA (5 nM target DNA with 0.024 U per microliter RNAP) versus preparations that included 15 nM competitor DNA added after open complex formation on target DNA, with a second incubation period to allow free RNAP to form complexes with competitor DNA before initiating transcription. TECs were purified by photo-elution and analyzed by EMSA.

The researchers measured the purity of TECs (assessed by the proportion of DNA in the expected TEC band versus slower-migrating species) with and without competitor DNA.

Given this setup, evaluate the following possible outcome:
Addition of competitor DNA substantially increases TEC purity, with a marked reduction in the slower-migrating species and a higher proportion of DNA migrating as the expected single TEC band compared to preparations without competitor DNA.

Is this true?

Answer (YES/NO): YES